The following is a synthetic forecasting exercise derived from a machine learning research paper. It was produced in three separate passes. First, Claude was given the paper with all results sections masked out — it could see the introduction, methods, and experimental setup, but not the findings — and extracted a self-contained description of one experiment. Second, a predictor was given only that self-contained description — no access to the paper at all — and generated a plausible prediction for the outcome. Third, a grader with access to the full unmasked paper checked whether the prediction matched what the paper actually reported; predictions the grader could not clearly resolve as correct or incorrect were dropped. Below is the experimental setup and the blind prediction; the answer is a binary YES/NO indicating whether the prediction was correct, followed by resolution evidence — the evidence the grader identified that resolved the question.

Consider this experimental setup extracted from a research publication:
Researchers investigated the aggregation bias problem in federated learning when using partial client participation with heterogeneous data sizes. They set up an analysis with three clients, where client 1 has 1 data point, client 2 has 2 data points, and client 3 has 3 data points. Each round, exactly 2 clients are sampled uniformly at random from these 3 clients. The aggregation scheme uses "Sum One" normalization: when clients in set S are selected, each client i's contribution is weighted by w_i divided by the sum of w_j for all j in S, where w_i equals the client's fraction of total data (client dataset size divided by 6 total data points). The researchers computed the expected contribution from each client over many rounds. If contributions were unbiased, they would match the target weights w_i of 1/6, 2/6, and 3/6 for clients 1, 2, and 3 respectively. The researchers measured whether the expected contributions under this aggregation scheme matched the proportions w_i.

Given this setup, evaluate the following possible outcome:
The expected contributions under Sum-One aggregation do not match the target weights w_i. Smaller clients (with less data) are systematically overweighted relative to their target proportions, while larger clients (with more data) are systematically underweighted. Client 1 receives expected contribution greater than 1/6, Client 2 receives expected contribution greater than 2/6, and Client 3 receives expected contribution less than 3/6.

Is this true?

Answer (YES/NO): YES